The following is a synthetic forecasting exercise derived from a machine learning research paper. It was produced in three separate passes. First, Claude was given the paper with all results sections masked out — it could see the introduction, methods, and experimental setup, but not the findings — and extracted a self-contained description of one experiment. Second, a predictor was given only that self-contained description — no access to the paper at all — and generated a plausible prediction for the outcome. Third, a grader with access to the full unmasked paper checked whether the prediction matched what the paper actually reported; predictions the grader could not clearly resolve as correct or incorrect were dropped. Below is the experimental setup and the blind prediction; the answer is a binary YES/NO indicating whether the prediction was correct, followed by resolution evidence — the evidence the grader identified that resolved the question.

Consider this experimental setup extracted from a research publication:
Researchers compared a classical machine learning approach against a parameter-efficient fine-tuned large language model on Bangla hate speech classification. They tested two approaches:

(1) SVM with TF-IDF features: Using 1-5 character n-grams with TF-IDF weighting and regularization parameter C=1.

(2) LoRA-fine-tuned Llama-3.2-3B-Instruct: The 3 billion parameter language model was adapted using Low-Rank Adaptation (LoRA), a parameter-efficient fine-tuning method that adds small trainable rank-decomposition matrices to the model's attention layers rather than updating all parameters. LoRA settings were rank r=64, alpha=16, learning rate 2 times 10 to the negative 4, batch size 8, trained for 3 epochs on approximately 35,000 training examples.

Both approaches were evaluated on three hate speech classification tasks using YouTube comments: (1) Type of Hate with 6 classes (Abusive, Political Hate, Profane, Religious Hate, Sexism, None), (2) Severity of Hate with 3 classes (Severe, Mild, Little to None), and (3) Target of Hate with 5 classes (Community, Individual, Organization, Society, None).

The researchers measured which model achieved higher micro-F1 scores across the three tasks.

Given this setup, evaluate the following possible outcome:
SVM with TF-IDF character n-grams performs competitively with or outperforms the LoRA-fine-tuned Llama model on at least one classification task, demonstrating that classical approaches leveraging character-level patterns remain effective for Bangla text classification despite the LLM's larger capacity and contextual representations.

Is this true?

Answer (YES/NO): YES